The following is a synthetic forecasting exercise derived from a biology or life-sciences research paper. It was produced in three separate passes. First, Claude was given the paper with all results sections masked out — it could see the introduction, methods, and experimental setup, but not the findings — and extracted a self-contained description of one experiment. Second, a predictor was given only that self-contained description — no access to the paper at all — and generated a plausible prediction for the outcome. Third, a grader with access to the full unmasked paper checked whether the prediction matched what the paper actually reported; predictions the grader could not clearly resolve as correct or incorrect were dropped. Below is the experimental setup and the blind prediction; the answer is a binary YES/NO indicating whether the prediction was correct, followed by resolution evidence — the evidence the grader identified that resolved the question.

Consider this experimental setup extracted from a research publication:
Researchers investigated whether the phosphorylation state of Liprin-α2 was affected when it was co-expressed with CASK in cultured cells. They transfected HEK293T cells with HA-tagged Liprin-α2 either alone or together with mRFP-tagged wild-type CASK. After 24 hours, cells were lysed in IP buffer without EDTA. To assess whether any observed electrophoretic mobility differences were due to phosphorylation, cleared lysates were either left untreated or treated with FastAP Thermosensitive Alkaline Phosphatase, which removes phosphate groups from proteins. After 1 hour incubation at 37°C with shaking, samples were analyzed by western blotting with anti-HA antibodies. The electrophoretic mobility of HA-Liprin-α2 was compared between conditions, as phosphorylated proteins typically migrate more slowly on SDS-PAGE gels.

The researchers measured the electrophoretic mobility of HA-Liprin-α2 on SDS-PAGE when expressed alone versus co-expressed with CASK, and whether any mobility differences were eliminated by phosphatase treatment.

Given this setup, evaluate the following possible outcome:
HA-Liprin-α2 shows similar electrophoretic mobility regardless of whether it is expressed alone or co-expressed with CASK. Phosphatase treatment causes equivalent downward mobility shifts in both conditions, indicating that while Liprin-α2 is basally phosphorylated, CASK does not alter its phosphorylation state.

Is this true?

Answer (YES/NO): NO